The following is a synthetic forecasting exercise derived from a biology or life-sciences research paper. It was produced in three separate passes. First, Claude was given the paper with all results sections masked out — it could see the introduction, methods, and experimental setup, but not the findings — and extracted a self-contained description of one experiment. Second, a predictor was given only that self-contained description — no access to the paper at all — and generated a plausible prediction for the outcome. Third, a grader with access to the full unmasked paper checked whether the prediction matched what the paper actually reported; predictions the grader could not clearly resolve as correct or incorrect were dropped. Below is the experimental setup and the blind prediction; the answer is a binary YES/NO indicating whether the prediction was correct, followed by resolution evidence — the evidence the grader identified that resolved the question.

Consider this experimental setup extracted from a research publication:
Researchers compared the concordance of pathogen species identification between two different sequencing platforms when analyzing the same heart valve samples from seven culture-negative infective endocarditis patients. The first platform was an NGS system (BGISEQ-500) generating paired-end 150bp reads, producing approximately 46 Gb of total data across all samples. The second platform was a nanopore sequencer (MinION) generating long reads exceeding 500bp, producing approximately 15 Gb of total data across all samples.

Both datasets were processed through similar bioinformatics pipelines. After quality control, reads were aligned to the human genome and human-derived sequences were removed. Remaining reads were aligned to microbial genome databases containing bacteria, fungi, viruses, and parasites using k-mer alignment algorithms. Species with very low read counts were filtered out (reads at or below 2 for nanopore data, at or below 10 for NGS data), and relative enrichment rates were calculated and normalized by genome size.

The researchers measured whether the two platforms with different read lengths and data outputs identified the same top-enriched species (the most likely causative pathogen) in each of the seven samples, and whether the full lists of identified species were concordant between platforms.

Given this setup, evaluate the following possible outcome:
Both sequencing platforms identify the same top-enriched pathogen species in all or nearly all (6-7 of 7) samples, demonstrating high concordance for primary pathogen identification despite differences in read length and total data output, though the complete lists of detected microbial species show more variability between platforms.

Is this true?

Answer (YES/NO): YES